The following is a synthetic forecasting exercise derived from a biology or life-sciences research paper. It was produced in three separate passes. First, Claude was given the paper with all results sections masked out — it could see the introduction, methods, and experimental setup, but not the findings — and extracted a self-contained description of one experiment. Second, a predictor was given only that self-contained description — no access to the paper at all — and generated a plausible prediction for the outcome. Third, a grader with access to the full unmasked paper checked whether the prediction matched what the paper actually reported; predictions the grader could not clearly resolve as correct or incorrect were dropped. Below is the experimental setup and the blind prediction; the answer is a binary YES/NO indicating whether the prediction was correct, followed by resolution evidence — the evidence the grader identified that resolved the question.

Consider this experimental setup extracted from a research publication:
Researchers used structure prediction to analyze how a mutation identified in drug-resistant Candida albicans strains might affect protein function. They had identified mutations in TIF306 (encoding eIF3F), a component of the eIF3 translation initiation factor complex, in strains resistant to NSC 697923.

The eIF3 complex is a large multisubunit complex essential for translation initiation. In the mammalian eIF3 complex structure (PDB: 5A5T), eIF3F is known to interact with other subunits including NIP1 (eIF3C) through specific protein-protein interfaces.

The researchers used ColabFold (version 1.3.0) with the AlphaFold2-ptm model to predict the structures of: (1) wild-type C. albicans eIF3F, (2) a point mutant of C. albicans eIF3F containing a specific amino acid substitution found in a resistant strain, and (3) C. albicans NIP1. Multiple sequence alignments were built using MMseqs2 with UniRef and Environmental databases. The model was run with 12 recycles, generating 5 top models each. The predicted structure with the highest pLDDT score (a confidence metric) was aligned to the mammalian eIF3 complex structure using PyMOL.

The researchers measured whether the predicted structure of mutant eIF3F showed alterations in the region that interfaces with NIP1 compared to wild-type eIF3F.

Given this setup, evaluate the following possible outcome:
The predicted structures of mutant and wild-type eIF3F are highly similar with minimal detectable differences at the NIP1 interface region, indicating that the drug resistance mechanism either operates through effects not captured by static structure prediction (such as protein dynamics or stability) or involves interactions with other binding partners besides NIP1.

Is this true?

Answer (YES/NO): NO